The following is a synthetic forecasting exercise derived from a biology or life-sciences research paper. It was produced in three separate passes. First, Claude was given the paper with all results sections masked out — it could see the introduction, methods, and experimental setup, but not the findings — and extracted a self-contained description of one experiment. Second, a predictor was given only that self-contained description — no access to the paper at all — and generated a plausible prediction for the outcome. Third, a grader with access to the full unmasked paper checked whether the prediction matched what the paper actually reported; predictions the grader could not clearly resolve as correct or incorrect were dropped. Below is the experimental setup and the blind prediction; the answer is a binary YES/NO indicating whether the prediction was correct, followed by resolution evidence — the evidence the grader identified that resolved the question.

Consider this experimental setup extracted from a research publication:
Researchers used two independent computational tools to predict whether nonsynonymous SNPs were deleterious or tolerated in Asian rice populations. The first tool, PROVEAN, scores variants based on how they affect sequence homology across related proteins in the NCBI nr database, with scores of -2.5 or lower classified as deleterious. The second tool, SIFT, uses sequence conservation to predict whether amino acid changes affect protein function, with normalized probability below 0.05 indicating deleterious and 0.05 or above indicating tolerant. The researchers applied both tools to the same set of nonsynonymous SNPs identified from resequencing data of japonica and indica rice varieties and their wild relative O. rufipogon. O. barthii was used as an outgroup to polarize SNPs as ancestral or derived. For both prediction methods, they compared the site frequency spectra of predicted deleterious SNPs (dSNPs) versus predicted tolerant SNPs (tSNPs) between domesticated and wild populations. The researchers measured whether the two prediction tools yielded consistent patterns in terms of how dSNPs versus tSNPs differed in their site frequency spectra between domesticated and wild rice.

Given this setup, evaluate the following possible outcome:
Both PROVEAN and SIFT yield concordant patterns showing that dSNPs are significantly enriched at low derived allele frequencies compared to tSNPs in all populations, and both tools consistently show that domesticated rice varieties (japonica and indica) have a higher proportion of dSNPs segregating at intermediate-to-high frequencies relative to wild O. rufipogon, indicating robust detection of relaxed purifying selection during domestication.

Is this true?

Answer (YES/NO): NO